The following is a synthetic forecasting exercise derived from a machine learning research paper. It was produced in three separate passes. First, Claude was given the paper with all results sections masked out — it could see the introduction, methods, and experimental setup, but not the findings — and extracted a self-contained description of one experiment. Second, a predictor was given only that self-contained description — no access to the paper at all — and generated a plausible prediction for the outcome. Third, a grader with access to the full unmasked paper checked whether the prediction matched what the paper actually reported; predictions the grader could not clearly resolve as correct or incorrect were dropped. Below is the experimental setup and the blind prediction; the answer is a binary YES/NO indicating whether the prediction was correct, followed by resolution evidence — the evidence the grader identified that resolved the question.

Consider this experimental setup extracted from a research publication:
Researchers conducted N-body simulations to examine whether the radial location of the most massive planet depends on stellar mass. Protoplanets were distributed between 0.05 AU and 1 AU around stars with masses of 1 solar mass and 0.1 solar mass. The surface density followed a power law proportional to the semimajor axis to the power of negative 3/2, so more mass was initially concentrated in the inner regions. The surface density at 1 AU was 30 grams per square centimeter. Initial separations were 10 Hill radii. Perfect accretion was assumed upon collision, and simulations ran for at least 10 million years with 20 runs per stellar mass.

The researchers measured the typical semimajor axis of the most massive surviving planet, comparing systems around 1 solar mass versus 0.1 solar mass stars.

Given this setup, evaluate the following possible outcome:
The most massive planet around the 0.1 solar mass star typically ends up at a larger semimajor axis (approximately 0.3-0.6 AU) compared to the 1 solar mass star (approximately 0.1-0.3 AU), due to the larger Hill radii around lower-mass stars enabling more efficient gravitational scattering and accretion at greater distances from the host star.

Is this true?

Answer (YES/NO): NO